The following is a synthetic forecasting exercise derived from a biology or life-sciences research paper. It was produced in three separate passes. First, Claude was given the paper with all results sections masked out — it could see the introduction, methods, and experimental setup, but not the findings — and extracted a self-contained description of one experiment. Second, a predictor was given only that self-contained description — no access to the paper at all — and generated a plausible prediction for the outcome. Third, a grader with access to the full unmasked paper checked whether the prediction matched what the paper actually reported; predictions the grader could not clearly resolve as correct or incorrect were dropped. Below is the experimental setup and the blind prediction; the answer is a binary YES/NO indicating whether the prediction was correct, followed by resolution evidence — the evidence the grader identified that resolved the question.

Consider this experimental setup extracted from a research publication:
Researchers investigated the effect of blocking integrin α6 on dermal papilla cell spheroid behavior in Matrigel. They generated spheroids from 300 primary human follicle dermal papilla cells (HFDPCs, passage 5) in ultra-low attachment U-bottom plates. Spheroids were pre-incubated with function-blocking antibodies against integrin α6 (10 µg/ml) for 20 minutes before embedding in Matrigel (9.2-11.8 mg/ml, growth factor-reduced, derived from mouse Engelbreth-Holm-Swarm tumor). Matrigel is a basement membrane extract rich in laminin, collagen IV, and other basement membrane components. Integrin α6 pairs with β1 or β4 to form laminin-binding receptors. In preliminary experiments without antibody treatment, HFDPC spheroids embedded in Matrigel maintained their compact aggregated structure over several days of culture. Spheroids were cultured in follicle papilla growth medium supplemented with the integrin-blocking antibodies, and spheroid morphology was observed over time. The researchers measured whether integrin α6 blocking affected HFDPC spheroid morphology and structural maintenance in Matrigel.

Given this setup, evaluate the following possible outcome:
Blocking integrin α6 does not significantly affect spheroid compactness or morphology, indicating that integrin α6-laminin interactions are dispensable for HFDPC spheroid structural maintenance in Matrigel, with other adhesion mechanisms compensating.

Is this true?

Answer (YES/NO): YES